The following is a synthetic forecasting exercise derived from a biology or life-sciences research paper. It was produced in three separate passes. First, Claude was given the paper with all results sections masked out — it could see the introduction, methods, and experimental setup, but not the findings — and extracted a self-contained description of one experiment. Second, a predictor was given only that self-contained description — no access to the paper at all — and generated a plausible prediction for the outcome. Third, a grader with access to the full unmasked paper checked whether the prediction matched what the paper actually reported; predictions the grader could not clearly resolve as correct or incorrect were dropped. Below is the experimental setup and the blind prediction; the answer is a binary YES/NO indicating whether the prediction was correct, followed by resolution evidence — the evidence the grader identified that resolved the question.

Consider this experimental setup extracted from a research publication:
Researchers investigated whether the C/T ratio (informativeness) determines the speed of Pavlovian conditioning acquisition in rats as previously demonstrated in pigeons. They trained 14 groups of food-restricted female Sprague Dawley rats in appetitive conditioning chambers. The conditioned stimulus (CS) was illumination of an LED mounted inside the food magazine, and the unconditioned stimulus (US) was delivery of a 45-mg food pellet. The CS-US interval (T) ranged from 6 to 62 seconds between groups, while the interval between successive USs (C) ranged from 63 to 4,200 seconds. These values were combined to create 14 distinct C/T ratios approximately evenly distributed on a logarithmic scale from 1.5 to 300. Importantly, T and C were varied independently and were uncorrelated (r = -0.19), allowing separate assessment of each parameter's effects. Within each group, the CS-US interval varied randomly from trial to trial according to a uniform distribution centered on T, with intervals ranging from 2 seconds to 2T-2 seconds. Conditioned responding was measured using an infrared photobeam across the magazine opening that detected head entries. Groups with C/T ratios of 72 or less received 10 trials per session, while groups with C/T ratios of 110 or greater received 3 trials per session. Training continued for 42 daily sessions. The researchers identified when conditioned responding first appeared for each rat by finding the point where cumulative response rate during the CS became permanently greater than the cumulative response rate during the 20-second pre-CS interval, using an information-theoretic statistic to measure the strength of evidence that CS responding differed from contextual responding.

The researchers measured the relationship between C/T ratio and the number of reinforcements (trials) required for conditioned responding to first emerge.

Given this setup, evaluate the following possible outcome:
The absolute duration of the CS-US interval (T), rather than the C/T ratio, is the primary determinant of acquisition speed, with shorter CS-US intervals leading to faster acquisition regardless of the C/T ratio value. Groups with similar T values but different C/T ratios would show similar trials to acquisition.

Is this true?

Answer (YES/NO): NO